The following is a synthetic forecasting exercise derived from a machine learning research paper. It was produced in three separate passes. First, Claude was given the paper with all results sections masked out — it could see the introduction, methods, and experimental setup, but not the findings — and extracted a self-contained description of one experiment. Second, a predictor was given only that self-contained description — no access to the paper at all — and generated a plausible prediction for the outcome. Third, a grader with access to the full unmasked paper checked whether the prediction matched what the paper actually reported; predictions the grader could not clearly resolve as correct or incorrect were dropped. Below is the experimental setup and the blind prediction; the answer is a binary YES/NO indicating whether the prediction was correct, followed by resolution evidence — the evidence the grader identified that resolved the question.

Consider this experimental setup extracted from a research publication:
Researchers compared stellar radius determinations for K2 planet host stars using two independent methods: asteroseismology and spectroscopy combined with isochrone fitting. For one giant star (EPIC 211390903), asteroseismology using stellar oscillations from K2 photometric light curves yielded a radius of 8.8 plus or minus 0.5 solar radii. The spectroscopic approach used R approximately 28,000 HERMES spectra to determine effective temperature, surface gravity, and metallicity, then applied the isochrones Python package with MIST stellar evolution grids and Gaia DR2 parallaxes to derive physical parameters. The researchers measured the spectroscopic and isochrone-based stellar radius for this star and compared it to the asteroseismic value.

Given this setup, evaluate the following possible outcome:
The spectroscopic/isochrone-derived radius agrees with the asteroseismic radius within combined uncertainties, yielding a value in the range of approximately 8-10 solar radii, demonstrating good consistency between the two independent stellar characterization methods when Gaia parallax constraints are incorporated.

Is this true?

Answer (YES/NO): NO